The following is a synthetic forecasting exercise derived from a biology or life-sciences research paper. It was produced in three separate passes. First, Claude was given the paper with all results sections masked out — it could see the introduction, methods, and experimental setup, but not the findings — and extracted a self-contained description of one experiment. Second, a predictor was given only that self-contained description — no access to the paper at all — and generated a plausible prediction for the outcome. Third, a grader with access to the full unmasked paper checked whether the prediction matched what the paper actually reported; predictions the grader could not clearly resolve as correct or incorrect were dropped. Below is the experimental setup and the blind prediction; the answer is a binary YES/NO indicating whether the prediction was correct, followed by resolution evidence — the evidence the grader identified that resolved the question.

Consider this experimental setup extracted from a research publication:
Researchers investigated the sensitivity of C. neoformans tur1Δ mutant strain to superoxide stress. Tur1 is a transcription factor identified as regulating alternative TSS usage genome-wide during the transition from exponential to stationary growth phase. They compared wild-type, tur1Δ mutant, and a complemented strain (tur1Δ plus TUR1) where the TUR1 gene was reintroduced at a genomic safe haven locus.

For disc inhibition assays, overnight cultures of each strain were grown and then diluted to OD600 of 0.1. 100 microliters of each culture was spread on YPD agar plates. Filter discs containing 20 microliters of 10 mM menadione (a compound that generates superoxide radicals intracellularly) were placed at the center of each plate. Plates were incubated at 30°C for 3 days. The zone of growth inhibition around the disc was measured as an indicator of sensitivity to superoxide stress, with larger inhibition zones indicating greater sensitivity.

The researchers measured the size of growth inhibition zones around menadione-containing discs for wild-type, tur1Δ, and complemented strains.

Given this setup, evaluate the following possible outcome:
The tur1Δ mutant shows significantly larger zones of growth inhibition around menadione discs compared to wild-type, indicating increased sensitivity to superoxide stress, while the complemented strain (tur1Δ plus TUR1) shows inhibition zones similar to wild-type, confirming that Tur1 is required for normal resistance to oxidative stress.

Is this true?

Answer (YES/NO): YES